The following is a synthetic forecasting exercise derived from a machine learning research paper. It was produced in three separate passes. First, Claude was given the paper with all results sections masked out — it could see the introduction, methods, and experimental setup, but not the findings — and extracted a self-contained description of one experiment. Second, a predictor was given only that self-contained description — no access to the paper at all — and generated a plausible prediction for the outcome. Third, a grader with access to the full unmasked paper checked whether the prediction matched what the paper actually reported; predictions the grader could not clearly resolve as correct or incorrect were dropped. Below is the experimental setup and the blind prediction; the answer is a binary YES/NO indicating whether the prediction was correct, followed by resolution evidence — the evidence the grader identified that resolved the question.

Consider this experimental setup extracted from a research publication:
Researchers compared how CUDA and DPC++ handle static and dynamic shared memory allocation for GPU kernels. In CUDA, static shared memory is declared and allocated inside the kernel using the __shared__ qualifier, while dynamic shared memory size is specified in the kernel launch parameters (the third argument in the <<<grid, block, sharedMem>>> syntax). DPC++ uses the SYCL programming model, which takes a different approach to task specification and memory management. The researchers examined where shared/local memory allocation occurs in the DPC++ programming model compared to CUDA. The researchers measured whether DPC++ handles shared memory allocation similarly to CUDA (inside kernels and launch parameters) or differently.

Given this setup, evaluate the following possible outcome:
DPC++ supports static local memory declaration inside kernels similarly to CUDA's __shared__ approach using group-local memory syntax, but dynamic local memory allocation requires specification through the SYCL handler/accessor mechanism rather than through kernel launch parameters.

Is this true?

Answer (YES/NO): NO